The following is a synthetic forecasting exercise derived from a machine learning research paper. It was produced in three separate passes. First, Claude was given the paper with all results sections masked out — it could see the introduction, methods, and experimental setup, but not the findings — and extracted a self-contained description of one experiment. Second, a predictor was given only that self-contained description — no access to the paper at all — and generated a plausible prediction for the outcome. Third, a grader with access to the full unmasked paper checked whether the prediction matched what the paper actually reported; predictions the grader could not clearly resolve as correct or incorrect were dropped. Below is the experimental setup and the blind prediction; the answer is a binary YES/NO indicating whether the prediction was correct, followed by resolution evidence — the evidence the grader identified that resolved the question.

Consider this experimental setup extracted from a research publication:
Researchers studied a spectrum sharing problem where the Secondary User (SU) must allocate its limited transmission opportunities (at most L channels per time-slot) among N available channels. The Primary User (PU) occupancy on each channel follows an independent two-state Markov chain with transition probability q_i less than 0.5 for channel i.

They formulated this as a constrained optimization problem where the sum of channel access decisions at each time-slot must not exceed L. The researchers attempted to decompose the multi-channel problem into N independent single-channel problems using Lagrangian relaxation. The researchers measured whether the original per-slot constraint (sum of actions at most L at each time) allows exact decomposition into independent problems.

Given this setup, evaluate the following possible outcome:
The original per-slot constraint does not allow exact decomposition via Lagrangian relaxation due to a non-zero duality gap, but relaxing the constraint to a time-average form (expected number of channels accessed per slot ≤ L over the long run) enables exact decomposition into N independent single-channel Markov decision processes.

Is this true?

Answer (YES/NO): NO